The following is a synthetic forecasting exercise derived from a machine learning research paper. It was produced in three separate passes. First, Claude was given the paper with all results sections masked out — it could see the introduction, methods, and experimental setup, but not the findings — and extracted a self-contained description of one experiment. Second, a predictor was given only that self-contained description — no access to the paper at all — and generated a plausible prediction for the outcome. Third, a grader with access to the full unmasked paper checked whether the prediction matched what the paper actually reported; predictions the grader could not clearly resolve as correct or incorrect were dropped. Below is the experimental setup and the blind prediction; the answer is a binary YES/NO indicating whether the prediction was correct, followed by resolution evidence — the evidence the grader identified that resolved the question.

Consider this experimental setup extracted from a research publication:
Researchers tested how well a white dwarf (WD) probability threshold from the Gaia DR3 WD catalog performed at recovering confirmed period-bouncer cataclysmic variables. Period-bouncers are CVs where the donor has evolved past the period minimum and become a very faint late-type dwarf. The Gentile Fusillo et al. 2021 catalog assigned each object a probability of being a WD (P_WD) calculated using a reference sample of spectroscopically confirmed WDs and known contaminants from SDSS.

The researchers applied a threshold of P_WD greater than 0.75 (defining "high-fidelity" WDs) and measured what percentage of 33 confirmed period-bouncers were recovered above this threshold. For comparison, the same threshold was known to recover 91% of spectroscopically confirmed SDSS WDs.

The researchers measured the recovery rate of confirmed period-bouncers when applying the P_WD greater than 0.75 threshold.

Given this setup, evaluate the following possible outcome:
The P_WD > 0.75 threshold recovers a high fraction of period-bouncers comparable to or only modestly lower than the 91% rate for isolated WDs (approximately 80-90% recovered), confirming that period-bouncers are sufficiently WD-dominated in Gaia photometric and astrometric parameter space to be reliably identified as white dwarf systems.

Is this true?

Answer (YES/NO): NO